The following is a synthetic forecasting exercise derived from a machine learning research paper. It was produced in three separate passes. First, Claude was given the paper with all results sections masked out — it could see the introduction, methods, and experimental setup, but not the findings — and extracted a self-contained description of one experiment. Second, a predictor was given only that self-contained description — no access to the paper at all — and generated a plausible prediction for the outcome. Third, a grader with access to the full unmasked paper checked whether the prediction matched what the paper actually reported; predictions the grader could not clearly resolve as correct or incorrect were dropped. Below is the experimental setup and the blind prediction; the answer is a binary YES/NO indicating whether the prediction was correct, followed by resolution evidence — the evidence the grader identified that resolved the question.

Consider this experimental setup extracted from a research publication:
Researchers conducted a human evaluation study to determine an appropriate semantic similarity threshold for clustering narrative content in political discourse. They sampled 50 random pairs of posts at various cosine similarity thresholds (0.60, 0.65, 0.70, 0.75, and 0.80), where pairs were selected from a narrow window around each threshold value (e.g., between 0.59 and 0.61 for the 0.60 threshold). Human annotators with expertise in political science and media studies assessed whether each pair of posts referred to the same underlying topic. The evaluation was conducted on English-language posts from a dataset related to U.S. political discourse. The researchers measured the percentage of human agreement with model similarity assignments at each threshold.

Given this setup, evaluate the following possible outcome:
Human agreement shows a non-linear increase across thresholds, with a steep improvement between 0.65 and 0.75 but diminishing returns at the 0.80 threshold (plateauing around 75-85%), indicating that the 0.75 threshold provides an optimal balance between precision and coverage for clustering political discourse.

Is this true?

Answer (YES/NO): NO